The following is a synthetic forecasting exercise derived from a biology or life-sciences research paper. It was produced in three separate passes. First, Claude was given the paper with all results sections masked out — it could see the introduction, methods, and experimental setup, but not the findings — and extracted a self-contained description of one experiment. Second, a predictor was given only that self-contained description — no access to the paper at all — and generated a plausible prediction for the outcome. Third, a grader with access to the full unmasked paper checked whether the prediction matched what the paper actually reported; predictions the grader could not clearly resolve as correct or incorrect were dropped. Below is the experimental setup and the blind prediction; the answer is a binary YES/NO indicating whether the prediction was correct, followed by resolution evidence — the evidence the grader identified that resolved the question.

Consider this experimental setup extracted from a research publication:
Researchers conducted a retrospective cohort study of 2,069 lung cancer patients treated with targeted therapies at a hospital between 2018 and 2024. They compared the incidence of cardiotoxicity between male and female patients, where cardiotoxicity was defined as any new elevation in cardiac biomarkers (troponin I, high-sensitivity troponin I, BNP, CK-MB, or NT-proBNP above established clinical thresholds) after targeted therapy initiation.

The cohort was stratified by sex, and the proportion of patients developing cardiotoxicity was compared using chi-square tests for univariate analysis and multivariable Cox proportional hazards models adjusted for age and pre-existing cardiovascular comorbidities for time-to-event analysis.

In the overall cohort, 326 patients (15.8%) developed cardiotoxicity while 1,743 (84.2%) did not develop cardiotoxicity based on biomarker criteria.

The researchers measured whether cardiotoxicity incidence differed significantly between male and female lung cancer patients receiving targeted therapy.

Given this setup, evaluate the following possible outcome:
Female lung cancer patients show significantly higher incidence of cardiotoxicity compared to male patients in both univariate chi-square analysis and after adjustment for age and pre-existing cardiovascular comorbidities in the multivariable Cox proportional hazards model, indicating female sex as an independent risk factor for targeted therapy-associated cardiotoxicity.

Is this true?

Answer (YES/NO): NO